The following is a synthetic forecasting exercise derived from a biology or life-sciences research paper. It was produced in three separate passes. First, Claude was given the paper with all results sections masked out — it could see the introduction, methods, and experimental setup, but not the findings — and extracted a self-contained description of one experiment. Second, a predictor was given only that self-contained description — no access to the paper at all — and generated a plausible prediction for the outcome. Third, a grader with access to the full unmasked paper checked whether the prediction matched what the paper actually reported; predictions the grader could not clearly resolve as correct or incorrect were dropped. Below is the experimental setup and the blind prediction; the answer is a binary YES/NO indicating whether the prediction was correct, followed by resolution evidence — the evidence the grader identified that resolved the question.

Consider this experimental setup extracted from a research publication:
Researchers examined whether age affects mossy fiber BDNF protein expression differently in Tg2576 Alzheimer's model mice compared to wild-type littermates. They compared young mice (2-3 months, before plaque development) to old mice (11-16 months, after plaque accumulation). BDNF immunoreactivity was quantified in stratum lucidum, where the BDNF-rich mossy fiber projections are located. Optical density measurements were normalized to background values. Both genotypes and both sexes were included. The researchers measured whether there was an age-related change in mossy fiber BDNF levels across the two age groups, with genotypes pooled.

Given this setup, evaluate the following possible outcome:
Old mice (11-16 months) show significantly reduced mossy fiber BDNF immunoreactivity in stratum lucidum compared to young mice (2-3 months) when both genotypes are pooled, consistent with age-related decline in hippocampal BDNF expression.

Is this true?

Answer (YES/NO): NO